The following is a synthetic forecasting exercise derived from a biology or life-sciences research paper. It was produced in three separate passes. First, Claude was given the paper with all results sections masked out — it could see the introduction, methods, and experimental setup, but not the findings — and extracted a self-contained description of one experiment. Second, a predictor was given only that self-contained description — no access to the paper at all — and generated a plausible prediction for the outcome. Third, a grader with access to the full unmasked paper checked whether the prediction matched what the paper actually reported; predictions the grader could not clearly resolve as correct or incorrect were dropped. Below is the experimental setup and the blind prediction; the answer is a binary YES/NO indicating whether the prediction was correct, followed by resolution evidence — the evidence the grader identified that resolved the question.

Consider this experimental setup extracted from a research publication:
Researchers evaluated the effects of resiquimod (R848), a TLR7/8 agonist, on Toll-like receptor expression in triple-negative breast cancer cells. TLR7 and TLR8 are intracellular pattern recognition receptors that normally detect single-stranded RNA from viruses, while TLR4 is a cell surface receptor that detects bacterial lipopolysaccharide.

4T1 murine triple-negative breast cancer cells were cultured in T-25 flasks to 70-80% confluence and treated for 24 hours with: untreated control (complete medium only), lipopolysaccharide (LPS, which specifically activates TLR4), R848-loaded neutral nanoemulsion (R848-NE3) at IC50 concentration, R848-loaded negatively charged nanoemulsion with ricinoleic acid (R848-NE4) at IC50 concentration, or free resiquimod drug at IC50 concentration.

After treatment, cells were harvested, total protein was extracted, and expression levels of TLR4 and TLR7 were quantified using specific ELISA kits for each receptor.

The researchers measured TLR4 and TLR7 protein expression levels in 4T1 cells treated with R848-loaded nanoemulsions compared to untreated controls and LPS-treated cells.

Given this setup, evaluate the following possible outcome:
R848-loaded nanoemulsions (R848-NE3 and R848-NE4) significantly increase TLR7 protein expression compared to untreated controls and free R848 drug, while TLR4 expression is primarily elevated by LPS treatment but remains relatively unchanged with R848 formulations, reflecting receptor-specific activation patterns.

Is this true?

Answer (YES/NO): NO